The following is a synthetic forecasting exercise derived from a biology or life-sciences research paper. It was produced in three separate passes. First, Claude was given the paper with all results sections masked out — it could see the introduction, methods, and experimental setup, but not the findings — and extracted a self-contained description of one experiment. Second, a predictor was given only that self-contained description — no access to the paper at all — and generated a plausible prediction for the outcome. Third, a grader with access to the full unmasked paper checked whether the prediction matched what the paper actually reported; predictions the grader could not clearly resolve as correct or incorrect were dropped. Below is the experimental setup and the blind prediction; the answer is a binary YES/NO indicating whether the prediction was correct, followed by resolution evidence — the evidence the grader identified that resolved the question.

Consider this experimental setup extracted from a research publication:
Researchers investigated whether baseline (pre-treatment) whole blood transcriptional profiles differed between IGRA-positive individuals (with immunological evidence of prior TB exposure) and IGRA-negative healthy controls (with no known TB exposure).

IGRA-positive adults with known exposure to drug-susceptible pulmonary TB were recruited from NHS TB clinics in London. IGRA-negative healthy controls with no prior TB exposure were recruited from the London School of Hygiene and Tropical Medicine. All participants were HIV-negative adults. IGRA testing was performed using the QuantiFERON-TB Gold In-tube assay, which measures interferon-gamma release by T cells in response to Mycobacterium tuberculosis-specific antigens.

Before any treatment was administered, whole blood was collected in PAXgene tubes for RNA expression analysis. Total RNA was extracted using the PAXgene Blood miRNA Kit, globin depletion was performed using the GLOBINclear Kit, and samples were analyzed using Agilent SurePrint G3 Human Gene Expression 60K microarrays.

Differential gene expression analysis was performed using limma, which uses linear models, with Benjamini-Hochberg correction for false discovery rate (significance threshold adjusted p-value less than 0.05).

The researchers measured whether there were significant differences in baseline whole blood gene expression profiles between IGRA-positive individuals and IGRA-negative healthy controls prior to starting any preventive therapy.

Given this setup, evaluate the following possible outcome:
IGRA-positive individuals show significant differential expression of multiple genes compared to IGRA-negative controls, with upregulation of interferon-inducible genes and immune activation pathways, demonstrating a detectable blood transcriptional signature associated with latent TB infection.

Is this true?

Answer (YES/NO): NO